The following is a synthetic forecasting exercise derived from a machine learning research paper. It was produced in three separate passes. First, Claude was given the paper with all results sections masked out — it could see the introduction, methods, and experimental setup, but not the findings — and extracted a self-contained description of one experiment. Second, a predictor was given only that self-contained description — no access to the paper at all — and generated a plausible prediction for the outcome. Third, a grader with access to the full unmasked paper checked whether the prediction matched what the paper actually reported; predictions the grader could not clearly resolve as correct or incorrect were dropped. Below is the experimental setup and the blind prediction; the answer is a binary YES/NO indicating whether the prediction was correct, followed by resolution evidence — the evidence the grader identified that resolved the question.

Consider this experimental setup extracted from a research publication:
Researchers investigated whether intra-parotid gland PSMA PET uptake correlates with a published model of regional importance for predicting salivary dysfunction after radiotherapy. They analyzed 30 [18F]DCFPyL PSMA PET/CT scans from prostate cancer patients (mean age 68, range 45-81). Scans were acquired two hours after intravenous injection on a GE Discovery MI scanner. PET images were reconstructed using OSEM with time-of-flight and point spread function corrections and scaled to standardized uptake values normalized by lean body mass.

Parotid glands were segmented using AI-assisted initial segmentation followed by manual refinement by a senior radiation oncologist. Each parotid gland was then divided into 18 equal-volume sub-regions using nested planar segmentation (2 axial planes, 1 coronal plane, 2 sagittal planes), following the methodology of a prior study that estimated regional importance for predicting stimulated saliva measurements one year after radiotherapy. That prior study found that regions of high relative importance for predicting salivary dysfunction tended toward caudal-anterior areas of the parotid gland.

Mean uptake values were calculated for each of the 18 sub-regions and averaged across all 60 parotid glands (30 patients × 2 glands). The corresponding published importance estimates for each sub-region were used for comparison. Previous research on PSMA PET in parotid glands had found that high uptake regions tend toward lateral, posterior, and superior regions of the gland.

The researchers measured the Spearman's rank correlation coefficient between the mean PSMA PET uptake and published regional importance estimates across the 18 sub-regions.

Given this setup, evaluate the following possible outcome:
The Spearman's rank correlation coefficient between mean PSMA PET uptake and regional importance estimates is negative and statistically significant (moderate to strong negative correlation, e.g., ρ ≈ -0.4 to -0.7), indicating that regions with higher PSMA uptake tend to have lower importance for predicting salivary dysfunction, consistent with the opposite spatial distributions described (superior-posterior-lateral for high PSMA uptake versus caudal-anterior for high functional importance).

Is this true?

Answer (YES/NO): YES